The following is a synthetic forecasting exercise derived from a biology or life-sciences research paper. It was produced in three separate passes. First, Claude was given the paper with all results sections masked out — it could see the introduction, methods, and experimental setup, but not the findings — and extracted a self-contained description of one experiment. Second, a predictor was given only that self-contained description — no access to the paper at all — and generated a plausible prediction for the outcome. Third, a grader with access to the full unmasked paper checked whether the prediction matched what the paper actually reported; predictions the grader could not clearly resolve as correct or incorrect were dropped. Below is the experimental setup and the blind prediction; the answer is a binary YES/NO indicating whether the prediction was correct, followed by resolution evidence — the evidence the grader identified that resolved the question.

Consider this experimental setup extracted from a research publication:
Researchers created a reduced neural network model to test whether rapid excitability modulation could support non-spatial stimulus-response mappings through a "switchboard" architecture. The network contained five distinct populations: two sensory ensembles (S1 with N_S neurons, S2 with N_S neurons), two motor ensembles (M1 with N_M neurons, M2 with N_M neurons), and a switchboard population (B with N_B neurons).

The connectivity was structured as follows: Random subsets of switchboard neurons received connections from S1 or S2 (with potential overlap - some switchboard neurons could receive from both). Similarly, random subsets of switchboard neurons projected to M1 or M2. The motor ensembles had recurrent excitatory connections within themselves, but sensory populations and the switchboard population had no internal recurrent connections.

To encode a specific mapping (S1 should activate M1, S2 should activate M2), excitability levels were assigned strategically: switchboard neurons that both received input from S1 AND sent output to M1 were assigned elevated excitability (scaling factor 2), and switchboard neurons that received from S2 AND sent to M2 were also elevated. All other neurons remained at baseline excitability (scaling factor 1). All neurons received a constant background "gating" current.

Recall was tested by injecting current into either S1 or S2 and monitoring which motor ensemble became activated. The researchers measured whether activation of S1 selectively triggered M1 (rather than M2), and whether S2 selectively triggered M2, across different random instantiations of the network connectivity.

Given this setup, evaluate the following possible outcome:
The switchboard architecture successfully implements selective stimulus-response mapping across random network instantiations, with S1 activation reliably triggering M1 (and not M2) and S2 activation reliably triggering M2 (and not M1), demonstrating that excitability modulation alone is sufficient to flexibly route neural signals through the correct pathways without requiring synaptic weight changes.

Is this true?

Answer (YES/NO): YES